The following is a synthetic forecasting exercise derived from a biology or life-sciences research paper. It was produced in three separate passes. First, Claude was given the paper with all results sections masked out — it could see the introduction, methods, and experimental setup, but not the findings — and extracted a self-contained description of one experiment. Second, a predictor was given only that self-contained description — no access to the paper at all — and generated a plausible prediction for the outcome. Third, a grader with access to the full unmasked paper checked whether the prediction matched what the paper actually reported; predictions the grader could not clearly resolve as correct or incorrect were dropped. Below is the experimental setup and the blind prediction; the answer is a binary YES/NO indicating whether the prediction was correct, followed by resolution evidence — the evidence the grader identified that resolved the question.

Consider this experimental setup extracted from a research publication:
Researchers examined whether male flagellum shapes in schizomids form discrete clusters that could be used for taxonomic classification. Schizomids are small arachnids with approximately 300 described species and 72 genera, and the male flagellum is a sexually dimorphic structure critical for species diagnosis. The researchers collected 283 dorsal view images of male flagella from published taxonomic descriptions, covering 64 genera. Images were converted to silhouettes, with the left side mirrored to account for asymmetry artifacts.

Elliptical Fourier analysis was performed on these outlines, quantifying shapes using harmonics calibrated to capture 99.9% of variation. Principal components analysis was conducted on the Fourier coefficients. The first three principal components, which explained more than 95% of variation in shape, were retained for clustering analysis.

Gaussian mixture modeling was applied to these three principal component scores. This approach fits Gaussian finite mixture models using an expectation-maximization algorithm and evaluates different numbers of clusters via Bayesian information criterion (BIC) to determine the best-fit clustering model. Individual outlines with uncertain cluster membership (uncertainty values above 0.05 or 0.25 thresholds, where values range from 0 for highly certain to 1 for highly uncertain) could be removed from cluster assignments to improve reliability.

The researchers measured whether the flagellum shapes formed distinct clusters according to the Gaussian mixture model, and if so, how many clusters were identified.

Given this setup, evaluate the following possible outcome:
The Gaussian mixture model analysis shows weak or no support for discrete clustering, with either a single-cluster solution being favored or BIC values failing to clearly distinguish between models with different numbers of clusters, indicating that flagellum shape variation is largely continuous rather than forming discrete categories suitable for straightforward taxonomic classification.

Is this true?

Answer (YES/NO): NO